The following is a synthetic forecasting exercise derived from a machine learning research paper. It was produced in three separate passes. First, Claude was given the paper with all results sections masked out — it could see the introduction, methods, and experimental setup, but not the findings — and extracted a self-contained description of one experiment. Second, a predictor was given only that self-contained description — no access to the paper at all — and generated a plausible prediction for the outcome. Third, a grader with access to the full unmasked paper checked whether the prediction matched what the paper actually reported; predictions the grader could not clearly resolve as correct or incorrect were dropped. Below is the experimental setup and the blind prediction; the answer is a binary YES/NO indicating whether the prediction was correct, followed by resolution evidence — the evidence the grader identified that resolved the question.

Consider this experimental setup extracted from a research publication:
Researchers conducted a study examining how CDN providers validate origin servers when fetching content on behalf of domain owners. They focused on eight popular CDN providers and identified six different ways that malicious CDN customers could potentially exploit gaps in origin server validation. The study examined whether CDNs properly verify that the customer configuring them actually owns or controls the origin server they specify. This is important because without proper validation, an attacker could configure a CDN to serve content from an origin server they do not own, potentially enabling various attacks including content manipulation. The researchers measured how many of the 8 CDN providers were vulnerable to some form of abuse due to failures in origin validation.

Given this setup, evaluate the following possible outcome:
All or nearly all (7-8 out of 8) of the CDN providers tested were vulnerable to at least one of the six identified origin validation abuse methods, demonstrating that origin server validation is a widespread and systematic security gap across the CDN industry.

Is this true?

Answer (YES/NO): YES